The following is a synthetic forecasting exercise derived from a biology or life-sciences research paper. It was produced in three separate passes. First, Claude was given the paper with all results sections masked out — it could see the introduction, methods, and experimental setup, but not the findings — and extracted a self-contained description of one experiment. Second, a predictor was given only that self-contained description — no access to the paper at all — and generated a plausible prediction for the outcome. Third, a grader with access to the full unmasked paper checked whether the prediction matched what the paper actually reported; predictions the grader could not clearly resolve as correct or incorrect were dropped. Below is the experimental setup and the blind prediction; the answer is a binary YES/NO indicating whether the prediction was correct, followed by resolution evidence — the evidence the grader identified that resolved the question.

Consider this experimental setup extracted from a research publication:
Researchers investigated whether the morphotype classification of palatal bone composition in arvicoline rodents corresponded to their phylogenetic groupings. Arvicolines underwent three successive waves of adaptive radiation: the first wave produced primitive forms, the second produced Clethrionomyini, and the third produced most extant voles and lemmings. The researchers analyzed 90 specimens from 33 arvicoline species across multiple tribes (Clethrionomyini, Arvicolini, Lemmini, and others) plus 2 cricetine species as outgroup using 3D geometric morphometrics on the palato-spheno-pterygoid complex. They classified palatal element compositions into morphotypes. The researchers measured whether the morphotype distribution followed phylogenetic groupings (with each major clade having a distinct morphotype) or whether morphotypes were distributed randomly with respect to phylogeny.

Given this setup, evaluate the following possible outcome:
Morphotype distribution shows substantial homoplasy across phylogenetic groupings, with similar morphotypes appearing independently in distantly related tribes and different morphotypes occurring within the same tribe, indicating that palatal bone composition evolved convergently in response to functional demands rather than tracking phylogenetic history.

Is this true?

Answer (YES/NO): NO